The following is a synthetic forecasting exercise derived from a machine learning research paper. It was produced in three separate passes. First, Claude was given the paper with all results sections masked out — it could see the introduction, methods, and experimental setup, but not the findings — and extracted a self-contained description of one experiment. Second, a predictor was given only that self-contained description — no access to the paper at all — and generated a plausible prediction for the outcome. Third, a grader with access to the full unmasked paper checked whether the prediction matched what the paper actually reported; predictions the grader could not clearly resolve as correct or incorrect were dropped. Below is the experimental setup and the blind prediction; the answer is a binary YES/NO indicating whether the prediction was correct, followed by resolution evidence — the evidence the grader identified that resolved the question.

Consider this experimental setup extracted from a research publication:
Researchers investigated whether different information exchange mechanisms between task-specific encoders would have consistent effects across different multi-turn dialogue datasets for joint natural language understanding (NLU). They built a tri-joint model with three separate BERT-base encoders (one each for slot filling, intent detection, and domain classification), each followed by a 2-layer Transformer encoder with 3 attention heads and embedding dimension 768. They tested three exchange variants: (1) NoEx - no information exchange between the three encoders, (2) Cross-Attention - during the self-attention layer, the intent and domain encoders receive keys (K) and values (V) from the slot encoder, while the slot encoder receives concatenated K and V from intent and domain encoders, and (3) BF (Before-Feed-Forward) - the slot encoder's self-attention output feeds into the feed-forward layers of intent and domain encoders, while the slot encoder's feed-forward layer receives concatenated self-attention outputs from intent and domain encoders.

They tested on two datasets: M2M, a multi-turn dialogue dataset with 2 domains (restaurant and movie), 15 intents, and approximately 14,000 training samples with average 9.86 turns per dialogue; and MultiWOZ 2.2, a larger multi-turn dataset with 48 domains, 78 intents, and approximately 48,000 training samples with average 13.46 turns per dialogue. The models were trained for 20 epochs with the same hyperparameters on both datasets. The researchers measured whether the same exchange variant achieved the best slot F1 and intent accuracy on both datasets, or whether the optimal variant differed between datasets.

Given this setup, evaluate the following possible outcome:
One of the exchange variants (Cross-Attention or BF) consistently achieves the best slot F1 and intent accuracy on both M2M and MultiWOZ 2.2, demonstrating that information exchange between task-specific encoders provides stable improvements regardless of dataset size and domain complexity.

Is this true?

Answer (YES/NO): NO